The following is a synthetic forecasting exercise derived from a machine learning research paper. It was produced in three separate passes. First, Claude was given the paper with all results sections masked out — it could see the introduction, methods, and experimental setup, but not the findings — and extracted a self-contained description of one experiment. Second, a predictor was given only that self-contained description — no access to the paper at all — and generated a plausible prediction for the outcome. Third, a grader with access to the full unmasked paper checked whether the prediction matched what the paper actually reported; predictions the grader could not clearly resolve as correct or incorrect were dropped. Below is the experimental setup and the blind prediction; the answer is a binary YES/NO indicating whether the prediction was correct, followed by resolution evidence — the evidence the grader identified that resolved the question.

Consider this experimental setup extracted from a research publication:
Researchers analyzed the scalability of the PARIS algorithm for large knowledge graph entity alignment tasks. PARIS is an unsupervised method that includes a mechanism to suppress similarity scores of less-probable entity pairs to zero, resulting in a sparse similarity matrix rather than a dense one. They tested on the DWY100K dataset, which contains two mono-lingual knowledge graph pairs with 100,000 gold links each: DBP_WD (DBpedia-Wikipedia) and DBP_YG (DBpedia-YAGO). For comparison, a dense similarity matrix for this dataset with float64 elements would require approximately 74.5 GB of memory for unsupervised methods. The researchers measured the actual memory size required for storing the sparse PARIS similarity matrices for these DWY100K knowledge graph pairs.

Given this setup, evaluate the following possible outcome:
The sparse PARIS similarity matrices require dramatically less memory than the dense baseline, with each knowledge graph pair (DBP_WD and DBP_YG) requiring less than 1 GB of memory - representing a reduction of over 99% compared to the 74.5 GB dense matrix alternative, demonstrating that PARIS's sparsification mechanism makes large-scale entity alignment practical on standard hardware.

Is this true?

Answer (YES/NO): YES